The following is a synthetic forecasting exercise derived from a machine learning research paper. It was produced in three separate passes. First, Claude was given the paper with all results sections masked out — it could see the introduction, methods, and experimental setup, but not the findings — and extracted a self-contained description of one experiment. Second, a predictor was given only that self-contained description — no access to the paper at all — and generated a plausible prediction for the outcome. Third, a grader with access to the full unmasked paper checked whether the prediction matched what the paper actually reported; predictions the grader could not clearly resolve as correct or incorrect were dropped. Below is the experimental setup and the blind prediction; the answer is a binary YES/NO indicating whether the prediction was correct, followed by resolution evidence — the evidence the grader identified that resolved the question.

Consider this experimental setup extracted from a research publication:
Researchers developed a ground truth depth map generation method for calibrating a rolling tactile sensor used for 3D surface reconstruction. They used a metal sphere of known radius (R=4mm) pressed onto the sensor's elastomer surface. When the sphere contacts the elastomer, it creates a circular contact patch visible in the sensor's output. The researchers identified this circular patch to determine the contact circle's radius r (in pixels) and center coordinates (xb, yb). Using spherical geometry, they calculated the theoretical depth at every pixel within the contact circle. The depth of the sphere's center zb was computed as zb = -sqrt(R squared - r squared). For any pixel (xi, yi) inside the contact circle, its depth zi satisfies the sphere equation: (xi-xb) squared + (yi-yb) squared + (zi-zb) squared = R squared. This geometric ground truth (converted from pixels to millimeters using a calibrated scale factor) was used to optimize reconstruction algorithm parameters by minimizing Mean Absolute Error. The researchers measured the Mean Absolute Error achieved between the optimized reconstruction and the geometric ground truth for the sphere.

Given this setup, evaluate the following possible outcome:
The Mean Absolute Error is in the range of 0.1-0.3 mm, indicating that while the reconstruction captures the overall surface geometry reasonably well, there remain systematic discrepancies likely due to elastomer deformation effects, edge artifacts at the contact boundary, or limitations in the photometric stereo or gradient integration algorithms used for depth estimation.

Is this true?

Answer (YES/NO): NO